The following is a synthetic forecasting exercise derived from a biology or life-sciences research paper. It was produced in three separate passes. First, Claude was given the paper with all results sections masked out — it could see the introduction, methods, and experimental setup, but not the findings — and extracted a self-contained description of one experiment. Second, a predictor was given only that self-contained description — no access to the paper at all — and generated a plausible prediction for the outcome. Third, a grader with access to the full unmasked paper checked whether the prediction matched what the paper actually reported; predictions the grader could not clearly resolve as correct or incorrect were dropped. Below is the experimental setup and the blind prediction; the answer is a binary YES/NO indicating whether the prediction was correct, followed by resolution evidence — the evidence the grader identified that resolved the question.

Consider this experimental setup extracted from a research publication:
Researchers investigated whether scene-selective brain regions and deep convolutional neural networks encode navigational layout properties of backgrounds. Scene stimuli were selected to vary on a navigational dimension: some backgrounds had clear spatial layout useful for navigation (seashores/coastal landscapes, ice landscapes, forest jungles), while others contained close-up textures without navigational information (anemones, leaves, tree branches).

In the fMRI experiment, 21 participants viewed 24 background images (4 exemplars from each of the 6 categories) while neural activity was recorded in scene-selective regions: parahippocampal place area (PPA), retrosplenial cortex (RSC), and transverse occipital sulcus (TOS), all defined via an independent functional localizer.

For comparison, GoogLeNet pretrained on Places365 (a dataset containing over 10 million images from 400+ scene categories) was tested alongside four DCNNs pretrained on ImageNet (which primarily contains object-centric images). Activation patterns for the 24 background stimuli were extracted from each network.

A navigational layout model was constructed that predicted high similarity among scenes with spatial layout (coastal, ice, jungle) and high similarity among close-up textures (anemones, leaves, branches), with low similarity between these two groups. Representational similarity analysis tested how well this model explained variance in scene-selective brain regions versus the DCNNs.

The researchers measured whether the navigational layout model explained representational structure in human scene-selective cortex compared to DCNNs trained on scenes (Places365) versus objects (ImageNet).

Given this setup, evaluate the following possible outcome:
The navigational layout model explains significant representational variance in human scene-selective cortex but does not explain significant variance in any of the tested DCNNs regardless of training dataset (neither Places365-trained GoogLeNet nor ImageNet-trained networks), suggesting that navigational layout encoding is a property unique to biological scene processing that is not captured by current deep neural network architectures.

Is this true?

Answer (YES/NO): YES